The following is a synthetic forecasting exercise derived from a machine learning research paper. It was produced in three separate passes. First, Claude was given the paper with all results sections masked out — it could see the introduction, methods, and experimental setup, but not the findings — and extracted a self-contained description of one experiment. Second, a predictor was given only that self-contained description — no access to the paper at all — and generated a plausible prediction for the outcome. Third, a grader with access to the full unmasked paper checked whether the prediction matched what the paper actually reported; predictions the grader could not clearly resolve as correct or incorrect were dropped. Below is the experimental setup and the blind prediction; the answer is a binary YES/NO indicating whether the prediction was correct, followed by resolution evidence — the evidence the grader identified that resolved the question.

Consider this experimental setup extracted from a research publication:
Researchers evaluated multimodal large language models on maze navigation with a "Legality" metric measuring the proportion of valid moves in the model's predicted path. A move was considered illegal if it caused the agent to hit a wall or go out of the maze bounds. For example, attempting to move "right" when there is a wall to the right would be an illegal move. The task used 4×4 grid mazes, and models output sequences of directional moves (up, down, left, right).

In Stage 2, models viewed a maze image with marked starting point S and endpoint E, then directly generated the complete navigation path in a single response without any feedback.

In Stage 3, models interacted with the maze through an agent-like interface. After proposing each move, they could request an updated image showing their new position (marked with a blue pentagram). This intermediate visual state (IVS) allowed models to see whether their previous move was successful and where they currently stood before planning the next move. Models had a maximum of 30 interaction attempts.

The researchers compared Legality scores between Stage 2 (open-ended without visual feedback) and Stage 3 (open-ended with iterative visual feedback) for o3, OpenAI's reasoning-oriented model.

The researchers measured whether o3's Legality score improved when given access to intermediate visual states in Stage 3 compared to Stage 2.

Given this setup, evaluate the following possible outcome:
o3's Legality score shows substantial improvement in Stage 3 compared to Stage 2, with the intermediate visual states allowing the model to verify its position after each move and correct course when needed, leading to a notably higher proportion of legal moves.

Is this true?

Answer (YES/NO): YES